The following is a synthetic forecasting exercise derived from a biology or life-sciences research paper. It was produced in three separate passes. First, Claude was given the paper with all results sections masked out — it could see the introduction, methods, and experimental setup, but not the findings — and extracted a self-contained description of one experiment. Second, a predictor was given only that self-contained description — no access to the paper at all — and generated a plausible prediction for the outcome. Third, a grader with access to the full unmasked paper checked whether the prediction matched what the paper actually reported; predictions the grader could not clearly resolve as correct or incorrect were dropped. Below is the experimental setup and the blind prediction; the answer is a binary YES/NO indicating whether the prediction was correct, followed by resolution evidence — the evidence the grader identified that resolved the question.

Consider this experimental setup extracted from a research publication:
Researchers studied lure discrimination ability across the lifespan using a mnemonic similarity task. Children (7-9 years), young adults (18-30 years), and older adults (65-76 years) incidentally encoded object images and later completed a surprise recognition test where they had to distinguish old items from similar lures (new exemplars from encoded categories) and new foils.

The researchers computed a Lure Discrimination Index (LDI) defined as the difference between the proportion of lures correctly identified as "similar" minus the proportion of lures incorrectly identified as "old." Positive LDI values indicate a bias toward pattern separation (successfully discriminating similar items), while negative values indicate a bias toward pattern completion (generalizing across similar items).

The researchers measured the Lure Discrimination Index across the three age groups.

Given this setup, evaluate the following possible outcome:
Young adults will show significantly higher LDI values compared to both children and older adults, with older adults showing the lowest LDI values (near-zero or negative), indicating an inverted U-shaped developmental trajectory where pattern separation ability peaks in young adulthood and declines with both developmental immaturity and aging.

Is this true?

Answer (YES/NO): NO